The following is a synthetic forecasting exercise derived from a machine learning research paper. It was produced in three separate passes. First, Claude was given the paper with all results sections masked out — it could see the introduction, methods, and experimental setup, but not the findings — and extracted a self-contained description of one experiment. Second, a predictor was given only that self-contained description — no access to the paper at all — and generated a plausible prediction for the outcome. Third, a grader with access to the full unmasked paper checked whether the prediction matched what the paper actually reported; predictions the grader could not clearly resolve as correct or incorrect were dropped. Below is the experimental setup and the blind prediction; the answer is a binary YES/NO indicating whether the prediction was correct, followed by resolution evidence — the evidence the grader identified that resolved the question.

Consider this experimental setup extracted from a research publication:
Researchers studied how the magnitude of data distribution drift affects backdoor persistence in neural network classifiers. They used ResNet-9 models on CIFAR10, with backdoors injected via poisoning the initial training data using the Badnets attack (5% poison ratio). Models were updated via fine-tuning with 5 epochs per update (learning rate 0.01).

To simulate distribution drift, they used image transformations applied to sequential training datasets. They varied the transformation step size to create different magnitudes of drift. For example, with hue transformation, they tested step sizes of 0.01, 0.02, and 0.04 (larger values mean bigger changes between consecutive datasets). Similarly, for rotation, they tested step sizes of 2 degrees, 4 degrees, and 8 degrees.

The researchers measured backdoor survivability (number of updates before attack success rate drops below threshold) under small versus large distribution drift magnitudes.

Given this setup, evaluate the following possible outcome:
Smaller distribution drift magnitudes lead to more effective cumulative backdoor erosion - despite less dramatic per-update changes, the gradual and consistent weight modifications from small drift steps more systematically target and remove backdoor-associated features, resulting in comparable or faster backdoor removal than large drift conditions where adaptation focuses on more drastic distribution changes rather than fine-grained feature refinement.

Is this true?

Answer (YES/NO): NO